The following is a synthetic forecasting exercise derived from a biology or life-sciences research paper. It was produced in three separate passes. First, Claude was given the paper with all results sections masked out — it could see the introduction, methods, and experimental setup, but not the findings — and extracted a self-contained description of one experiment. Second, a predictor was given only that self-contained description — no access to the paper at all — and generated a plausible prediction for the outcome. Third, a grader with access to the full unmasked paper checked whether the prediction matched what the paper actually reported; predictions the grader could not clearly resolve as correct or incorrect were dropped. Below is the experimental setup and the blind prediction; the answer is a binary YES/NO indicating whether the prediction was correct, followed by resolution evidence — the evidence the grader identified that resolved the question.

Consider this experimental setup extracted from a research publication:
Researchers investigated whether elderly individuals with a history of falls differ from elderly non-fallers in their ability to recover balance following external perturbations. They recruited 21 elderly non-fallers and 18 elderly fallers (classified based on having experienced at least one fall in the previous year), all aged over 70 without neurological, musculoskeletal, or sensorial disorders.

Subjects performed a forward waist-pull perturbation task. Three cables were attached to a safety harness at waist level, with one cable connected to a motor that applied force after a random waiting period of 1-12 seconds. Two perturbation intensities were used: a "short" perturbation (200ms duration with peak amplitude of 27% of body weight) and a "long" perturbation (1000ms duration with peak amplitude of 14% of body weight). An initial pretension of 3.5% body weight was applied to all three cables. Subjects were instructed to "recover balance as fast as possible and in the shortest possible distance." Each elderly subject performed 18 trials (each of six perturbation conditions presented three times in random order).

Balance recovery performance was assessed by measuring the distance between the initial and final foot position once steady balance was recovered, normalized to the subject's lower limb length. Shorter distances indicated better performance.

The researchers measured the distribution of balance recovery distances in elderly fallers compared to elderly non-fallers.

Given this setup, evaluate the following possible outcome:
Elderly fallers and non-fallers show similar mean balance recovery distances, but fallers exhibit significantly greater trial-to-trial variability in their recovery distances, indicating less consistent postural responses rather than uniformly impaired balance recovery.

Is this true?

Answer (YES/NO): NO